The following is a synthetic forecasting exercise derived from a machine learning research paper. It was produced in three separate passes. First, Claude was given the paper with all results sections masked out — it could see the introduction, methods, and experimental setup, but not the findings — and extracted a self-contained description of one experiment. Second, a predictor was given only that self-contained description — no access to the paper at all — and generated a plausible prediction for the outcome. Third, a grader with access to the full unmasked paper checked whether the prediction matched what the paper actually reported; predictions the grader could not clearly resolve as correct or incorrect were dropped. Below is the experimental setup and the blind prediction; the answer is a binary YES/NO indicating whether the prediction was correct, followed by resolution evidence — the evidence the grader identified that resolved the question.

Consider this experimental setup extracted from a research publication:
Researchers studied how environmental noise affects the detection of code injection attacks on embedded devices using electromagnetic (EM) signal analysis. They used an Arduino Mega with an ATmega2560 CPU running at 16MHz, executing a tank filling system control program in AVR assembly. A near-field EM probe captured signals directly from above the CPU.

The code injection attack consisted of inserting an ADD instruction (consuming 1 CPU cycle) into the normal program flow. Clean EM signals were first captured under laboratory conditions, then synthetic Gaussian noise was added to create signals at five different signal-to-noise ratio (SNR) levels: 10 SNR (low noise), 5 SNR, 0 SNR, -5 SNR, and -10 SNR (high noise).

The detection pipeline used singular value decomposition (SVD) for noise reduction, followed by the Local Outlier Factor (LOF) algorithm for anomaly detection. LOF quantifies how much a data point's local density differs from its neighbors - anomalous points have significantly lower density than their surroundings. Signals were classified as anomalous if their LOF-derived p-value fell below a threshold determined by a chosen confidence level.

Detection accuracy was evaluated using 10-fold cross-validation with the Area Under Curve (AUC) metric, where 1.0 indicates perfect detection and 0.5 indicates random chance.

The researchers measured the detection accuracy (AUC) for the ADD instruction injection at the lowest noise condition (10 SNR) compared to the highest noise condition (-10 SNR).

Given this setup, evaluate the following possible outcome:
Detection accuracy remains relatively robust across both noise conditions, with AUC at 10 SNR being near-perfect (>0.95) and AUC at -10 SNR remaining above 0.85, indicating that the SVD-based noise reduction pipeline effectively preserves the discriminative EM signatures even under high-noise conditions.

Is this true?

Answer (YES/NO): YES